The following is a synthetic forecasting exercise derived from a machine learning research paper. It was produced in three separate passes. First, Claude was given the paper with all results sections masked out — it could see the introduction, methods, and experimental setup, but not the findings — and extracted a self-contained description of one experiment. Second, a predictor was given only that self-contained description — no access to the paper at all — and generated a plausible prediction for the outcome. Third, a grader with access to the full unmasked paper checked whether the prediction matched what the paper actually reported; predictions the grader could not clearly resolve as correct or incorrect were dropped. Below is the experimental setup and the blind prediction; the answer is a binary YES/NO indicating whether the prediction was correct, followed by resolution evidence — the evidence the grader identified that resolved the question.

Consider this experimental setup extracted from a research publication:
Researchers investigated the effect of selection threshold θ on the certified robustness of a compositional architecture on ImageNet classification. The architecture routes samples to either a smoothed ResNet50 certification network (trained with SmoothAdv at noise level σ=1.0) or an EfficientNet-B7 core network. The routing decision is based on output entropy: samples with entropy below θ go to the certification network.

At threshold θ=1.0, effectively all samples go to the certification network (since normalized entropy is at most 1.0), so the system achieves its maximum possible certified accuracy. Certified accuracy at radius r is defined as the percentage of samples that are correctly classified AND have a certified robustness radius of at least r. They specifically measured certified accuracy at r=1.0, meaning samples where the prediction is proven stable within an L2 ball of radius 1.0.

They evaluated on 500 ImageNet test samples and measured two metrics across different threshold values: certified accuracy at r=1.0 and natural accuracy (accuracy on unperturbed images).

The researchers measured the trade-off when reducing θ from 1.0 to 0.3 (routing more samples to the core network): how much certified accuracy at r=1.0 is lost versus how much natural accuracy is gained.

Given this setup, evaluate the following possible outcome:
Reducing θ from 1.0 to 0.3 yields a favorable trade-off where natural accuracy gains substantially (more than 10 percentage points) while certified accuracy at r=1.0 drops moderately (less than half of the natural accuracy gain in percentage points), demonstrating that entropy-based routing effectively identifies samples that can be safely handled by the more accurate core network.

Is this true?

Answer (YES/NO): YES